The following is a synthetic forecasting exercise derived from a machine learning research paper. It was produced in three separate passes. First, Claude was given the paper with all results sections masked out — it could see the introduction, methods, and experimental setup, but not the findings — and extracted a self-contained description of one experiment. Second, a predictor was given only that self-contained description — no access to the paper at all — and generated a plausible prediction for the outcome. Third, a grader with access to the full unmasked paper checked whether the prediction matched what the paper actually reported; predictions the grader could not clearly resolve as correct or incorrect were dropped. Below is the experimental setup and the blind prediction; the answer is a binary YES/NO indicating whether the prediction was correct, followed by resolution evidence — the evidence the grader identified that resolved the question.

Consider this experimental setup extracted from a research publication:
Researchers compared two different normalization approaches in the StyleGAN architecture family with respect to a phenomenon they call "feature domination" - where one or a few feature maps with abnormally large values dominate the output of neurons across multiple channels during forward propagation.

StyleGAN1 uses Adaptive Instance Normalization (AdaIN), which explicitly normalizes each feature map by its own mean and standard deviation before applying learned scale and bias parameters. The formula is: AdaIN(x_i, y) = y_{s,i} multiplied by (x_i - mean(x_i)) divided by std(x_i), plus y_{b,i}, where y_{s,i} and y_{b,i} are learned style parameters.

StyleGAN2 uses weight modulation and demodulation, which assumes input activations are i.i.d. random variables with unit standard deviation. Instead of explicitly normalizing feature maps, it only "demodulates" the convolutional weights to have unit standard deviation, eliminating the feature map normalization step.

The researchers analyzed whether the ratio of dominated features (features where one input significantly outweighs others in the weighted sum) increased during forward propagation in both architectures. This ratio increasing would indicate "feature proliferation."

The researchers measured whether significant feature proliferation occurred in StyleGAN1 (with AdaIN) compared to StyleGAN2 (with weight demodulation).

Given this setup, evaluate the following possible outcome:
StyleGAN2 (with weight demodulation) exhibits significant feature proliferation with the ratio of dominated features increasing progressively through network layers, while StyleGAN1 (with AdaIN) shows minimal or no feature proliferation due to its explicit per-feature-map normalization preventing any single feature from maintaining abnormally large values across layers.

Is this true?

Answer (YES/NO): YES